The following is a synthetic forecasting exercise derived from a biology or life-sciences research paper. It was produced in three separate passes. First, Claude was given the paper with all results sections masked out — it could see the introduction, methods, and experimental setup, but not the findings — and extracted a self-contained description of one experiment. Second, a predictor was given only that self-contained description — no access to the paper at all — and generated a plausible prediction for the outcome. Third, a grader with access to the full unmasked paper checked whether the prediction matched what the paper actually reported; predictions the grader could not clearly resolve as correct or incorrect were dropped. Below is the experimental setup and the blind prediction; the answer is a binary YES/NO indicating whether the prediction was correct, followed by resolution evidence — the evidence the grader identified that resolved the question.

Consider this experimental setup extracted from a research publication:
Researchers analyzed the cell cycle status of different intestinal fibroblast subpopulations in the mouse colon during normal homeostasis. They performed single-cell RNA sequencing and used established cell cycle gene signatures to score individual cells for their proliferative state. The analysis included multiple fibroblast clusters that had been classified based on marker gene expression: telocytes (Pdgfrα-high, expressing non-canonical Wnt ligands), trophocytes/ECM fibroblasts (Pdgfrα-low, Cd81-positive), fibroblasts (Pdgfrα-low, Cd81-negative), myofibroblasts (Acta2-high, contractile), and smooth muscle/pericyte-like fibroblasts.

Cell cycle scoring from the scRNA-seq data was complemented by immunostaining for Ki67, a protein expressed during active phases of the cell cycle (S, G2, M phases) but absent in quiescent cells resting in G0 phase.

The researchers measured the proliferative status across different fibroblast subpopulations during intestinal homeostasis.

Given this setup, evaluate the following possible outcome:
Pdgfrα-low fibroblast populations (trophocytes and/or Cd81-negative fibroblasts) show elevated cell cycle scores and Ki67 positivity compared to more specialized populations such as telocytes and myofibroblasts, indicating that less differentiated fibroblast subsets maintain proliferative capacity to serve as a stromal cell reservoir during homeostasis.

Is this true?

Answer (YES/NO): NO